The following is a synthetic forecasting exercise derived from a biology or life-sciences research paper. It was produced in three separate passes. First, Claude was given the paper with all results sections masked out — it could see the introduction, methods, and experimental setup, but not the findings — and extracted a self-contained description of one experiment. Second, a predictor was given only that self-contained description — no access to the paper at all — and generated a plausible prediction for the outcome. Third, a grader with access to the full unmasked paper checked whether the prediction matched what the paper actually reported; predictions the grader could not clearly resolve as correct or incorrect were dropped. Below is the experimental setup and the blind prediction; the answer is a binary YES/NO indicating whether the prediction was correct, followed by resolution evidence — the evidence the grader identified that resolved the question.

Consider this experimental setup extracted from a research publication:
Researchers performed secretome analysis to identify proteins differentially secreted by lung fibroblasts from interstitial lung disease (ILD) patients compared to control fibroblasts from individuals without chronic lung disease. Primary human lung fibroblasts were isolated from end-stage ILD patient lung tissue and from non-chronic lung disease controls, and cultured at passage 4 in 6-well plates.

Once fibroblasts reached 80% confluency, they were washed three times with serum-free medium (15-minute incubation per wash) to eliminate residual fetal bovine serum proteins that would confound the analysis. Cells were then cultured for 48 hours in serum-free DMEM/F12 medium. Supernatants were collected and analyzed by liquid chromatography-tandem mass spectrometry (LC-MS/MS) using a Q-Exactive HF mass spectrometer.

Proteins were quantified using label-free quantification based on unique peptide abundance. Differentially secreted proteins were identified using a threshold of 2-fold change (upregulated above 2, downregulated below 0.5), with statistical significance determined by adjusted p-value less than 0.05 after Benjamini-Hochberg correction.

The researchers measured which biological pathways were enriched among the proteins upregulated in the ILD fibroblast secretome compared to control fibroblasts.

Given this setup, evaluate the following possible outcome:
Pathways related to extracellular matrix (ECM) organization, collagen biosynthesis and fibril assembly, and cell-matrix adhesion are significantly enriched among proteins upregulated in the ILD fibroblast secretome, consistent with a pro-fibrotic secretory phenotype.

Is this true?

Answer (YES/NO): NO